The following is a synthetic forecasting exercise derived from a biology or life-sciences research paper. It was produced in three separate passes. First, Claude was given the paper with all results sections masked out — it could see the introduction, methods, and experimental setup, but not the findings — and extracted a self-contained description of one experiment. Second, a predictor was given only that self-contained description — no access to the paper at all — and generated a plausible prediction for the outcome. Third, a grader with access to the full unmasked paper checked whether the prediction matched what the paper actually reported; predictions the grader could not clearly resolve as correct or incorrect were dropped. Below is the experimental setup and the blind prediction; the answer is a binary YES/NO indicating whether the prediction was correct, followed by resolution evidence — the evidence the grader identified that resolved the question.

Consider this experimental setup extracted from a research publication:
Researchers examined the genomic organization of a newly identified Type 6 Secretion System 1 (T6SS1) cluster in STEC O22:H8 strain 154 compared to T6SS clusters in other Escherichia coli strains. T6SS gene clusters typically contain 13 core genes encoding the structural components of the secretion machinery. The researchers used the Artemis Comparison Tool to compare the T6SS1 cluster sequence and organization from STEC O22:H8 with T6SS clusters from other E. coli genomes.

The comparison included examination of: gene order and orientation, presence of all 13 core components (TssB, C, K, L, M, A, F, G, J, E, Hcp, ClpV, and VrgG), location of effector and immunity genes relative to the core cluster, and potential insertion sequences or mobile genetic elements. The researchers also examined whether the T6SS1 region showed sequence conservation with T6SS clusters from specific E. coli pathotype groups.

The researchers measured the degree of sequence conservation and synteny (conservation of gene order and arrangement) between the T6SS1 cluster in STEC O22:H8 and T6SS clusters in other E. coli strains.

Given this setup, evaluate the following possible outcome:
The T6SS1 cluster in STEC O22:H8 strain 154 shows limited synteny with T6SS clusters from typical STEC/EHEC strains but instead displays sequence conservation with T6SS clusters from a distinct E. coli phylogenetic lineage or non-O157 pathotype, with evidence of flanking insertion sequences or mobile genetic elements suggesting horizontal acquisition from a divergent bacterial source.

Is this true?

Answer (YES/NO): YES